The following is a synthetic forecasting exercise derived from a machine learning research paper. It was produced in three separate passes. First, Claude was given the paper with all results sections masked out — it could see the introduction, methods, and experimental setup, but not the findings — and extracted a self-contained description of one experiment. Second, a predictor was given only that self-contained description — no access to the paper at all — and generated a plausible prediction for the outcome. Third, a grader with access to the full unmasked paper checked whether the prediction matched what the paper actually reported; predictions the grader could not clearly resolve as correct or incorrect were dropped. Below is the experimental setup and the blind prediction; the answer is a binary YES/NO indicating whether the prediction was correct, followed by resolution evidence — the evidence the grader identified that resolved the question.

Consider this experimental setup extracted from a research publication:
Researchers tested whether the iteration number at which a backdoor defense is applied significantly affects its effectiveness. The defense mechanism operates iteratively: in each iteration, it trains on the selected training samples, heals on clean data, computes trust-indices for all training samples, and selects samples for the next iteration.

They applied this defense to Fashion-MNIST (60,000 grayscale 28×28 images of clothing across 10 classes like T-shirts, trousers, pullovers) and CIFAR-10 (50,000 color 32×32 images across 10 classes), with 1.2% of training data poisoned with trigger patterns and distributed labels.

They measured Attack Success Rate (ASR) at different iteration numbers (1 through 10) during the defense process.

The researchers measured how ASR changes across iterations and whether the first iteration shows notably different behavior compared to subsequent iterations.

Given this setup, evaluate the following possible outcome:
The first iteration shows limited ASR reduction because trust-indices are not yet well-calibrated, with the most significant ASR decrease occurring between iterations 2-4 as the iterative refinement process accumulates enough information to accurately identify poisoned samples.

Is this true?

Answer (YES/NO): NO